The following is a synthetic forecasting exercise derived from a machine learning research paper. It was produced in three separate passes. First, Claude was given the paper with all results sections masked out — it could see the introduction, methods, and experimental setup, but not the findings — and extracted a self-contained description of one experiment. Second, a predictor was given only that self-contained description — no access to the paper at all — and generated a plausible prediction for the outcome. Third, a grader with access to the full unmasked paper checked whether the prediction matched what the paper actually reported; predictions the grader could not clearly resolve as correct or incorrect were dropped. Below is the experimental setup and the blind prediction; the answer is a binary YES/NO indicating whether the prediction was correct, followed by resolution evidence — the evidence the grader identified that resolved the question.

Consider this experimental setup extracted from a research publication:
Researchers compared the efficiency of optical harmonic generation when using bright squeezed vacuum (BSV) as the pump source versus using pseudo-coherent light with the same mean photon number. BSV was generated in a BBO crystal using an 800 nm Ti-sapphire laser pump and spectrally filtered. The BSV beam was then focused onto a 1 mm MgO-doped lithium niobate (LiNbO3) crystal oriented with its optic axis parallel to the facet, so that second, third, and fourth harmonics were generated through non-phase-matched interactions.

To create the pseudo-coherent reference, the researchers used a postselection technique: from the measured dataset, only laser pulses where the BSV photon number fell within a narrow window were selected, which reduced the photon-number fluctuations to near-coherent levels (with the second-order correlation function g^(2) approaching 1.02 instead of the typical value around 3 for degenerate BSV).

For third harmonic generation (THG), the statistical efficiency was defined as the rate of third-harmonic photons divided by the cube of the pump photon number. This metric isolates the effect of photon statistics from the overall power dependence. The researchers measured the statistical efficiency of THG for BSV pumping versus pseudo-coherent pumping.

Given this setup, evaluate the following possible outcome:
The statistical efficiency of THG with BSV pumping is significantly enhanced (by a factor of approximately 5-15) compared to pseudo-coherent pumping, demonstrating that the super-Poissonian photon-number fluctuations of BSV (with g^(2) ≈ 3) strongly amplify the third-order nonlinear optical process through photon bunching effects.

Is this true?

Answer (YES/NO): YES